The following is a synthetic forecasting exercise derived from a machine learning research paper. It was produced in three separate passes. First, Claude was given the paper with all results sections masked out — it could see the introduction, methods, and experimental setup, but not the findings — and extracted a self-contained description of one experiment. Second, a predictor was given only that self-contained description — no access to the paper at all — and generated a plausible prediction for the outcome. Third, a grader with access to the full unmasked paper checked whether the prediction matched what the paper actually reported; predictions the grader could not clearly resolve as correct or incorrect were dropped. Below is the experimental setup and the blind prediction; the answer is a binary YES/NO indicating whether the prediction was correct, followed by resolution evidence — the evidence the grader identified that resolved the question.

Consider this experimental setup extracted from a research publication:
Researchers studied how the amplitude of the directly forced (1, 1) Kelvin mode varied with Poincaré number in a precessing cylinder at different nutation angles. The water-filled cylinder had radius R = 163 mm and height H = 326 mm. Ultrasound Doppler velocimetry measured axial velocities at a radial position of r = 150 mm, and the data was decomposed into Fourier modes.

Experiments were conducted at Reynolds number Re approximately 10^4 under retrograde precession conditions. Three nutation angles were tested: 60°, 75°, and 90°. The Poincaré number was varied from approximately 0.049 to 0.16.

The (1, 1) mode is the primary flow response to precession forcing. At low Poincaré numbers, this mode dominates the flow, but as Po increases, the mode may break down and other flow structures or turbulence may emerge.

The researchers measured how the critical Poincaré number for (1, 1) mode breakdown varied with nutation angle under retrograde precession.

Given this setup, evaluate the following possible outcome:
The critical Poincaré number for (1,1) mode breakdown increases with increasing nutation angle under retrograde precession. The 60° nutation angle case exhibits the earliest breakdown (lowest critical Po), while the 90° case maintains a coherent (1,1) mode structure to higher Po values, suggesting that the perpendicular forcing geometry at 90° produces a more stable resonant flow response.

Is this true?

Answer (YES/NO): NO